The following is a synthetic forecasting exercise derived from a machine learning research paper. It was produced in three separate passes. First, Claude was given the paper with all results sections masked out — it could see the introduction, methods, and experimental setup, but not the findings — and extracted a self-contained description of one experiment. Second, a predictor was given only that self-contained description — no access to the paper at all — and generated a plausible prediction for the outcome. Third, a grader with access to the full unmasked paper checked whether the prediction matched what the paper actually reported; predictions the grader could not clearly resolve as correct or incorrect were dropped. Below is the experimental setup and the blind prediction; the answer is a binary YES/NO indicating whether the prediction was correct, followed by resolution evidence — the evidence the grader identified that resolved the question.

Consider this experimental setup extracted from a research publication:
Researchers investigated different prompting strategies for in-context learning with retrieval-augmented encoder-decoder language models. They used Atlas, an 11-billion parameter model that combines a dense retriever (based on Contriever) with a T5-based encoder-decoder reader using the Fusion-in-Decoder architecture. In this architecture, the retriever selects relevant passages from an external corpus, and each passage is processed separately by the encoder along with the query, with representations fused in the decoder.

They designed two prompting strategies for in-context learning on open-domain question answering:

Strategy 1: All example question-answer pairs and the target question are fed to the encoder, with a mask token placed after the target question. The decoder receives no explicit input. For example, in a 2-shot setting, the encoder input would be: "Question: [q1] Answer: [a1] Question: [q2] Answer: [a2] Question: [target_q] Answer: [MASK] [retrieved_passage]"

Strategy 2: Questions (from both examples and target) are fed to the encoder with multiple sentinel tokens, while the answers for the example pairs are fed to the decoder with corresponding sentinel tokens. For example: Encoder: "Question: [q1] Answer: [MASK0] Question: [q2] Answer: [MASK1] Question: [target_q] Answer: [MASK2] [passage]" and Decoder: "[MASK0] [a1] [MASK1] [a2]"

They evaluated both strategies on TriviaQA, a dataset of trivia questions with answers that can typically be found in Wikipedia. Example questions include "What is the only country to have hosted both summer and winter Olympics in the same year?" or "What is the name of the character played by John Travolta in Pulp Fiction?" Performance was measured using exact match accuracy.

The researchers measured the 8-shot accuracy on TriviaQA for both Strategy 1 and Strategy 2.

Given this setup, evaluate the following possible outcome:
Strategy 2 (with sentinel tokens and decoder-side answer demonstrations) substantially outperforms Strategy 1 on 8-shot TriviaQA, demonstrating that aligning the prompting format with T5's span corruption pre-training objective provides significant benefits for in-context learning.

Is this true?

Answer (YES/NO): NO